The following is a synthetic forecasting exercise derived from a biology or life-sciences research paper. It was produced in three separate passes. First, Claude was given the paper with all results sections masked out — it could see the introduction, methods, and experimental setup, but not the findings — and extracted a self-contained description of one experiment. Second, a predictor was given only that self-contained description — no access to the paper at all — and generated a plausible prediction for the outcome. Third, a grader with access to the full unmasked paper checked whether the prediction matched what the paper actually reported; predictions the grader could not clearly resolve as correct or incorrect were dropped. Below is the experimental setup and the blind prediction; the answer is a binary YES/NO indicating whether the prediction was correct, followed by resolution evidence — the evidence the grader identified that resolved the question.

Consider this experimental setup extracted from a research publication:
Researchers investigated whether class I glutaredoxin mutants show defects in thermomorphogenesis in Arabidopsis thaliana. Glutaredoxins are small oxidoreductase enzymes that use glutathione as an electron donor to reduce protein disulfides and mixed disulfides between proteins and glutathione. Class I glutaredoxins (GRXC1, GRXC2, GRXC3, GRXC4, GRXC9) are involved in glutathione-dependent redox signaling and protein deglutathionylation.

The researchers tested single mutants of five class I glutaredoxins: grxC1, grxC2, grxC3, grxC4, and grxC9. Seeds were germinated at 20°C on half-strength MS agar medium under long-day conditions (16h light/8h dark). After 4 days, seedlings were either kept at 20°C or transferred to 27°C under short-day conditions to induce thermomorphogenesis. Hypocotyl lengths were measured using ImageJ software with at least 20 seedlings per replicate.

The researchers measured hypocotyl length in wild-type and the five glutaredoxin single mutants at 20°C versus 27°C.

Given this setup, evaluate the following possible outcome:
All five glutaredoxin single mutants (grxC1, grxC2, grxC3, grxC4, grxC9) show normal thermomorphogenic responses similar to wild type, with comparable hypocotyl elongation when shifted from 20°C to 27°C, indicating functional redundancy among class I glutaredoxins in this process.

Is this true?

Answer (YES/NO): NO